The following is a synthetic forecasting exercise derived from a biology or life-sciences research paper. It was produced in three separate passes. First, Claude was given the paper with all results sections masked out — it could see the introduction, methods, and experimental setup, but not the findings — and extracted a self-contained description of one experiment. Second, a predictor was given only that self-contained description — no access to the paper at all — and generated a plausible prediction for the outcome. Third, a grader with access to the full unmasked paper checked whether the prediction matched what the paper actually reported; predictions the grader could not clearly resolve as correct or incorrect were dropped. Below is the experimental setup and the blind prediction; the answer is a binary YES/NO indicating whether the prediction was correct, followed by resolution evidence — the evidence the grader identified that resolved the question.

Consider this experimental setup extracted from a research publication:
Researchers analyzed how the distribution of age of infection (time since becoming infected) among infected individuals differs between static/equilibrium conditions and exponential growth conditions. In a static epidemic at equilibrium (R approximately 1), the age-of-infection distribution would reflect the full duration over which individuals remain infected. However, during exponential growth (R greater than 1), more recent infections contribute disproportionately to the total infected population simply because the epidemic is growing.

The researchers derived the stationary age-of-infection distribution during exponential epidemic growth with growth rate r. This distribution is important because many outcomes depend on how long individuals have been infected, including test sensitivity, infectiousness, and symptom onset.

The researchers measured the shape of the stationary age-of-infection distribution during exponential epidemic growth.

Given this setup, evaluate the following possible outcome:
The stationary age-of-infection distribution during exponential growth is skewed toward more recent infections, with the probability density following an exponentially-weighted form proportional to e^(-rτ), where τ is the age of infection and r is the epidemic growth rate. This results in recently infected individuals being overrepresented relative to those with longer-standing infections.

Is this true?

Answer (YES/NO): YES